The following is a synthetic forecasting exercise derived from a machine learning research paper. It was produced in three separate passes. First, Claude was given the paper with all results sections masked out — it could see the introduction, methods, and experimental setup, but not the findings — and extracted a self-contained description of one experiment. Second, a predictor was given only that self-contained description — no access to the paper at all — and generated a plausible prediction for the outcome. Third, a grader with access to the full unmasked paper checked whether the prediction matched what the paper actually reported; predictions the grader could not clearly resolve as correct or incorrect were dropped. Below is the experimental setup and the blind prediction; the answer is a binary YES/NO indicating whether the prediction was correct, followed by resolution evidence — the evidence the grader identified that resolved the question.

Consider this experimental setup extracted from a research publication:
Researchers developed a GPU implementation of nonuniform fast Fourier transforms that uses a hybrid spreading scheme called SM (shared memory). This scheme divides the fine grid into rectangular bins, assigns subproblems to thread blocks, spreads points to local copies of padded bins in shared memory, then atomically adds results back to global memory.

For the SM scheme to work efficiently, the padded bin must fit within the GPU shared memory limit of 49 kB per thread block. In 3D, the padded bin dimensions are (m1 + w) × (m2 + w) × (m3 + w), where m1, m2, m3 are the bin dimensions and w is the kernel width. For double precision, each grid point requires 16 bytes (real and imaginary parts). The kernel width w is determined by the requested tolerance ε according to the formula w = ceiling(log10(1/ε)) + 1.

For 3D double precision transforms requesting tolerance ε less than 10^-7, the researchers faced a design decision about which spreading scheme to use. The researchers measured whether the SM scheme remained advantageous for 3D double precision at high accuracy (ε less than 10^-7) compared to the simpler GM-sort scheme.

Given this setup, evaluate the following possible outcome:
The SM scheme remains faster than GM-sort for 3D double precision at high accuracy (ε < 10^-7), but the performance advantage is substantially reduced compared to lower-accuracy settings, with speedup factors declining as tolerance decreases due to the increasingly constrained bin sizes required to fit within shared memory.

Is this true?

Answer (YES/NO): NO